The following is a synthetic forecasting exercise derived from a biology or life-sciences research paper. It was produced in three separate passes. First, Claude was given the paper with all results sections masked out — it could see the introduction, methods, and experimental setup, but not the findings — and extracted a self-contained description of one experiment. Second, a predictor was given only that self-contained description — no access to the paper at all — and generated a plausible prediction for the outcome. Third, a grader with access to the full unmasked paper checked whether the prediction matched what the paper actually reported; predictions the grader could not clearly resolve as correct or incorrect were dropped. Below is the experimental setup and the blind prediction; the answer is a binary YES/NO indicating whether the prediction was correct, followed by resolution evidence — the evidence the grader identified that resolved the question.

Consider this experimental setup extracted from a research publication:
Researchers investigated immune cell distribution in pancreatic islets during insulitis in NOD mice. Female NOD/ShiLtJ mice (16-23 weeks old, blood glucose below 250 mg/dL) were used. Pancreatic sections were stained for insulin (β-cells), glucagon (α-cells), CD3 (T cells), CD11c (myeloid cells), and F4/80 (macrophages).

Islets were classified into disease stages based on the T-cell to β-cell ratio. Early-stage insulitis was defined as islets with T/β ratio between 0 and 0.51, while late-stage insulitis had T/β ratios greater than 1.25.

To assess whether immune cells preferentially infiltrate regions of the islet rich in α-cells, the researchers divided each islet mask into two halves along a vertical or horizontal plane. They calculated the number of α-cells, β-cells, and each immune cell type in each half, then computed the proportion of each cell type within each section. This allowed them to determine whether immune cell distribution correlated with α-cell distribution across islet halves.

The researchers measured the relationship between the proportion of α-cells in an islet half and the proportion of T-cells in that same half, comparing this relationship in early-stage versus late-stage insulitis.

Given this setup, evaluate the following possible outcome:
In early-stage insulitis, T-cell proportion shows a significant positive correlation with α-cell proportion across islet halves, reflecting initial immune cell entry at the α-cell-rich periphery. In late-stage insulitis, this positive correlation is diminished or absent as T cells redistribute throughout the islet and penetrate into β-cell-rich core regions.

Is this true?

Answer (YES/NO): YES